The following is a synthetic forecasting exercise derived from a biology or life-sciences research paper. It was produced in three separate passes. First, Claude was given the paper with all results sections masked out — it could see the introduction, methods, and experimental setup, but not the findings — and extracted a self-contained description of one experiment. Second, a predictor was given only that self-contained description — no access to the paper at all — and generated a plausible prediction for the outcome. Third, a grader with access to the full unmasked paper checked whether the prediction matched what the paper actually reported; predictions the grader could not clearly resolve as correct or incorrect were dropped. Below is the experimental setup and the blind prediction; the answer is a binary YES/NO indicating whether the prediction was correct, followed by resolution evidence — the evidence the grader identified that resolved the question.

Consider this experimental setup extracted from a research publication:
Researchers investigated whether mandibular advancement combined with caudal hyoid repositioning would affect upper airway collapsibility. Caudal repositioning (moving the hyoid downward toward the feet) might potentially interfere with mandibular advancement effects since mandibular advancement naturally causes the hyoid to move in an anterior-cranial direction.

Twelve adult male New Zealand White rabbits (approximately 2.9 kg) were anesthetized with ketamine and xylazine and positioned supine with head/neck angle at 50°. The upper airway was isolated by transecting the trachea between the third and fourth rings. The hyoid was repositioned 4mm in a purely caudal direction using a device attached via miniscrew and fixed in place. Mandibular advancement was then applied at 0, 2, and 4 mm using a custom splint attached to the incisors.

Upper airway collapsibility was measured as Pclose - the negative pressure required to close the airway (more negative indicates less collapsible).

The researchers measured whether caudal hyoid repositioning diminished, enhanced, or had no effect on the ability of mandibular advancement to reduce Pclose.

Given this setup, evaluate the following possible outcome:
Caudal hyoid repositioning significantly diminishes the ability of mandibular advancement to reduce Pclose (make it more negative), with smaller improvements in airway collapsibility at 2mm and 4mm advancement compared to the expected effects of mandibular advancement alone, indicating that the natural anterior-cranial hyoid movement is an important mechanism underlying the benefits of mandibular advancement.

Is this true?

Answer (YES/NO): NO